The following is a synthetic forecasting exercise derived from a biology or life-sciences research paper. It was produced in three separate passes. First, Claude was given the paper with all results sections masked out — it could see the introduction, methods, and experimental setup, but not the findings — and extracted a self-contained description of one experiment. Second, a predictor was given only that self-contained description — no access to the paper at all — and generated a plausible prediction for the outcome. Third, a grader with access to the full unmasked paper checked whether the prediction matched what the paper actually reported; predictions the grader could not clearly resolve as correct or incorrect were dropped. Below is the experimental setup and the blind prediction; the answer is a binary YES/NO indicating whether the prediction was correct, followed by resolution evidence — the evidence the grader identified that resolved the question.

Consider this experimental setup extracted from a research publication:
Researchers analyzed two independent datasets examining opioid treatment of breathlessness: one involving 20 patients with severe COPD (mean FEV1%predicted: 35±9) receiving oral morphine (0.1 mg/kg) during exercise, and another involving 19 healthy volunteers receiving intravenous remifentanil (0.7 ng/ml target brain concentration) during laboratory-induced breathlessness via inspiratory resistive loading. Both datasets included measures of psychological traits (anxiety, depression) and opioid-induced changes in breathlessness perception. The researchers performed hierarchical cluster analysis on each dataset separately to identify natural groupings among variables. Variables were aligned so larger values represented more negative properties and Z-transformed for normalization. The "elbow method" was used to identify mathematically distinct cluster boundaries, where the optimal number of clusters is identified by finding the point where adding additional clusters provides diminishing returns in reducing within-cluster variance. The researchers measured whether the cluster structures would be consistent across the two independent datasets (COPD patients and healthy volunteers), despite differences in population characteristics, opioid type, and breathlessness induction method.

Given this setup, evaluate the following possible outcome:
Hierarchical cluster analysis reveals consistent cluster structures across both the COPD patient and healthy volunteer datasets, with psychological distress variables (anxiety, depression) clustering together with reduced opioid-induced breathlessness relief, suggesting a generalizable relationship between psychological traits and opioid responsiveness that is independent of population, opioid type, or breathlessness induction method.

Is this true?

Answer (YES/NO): YES